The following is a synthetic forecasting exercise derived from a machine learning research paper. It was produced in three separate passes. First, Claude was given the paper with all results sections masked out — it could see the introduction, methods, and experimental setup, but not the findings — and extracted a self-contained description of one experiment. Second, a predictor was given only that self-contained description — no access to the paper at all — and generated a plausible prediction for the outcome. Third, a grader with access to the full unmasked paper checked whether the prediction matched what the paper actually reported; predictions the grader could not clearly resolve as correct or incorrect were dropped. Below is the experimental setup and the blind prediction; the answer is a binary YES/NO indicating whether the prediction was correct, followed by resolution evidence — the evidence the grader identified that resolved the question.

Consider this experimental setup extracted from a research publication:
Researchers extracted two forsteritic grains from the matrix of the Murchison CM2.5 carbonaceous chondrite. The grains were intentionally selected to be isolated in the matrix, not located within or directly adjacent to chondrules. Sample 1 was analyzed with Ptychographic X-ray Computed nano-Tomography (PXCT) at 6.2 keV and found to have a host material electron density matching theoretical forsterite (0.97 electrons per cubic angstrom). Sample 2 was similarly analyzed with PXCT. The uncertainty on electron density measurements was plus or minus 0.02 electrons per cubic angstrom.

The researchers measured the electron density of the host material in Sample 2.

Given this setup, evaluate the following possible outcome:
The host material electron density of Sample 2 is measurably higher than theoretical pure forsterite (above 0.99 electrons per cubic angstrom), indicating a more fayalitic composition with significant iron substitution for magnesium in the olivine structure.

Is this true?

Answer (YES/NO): NO